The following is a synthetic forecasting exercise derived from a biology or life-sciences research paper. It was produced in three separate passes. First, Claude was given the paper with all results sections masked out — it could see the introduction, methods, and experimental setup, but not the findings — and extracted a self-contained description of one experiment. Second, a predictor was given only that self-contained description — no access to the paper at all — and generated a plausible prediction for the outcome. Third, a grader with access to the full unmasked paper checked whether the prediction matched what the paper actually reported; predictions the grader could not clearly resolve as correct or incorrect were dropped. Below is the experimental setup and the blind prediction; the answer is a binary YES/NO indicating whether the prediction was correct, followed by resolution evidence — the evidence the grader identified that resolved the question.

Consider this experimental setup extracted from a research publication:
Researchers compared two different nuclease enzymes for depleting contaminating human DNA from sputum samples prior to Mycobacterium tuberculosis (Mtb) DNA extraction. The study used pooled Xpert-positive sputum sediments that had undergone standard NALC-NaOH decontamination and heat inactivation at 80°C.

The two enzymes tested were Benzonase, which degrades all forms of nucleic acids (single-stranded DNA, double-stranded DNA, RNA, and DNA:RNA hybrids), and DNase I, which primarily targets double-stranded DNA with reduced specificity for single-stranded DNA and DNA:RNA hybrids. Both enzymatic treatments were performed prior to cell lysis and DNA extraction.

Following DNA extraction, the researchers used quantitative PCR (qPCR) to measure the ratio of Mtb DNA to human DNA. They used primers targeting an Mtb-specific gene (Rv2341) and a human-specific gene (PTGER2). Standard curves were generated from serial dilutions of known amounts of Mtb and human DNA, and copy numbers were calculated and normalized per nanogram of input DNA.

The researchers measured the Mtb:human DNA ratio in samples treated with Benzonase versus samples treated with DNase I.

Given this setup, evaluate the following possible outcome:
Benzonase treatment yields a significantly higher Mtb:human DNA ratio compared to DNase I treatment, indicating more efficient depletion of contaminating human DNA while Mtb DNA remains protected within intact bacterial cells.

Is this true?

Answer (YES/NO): YES